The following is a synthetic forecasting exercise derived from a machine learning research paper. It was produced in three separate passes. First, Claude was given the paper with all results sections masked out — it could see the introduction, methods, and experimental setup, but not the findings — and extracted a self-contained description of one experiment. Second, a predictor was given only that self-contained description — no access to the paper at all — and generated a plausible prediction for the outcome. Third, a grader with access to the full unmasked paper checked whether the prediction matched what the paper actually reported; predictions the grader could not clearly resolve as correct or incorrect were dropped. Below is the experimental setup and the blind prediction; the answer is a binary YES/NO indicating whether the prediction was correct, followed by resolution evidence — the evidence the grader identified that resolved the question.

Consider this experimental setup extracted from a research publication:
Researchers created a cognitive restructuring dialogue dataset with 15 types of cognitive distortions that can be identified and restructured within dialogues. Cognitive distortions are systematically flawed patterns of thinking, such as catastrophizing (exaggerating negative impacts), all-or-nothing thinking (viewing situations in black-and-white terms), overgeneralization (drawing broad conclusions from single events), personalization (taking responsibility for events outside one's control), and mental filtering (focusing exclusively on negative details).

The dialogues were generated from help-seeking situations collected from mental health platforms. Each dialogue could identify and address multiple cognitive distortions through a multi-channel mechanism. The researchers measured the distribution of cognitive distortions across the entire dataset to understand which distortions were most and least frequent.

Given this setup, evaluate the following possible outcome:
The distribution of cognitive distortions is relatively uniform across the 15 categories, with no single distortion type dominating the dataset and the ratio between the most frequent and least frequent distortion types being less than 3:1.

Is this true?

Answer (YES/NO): NO